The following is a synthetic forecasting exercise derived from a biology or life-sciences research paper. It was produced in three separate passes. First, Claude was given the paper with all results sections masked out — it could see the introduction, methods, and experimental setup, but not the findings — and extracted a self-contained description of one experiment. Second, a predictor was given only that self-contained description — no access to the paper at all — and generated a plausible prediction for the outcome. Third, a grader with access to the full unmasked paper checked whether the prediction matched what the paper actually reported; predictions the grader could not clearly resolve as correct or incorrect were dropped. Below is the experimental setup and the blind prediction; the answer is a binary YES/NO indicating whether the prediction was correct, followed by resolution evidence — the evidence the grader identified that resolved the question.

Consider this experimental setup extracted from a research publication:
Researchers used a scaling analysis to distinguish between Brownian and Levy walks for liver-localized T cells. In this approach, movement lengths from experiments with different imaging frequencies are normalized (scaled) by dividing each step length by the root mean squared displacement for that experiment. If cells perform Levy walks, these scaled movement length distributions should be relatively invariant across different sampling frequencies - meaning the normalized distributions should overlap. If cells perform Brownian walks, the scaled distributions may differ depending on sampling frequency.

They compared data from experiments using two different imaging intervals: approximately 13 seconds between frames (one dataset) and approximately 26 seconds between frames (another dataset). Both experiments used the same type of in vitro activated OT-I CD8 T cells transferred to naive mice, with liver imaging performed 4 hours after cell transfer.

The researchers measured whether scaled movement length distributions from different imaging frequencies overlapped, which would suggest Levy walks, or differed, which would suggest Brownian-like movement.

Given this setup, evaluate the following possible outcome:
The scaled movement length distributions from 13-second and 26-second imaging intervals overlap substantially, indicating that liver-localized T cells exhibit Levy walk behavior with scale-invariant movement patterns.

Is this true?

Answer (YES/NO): NO